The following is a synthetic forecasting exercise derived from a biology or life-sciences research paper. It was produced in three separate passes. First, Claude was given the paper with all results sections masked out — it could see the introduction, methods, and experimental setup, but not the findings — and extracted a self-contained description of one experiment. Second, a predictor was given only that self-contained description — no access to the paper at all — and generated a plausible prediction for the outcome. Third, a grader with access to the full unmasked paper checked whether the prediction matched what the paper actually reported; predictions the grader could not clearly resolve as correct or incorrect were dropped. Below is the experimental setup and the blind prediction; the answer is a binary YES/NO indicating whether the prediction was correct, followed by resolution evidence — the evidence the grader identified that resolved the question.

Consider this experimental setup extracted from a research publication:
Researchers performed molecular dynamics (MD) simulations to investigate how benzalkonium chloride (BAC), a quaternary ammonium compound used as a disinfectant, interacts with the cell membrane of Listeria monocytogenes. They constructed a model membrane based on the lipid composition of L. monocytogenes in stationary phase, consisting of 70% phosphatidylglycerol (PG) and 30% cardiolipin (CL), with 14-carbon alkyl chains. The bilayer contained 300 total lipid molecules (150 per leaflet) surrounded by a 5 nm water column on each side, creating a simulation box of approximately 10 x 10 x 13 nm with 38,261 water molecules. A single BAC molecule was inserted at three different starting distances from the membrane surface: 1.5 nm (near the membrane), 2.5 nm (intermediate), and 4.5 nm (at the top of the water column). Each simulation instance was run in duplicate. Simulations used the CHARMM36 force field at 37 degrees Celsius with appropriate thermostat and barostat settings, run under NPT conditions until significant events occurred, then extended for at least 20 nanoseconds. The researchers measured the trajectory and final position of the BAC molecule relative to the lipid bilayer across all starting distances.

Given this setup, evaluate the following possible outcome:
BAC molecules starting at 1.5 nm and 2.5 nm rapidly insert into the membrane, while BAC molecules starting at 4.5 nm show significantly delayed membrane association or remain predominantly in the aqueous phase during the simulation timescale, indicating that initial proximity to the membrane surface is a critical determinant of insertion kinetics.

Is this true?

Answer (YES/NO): NO